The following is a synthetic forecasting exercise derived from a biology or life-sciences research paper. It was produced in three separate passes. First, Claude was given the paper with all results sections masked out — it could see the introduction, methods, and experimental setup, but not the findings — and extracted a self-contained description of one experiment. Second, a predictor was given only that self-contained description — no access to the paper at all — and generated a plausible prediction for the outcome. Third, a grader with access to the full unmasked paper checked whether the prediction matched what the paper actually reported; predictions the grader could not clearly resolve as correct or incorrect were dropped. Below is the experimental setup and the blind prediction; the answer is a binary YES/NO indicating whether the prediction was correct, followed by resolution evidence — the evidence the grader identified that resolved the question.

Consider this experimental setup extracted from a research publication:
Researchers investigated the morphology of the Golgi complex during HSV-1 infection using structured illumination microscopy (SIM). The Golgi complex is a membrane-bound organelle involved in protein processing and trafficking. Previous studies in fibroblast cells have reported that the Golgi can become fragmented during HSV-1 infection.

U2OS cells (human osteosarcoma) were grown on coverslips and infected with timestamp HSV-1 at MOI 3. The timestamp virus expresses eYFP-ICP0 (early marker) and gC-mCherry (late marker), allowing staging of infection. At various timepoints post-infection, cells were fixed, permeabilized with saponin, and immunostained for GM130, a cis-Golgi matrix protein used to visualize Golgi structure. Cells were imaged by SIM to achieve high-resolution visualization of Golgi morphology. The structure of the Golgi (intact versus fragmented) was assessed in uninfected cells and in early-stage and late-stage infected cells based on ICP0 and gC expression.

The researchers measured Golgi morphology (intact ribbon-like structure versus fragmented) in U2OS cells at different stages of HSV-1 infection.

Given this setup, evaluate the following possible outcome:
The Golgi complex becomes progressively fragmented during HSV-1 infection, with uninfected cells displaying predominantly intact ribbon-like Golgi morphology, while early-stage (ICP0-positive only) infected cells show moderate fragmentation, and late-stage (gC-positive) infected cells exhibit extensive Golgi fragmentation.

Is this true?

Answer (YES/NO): NO